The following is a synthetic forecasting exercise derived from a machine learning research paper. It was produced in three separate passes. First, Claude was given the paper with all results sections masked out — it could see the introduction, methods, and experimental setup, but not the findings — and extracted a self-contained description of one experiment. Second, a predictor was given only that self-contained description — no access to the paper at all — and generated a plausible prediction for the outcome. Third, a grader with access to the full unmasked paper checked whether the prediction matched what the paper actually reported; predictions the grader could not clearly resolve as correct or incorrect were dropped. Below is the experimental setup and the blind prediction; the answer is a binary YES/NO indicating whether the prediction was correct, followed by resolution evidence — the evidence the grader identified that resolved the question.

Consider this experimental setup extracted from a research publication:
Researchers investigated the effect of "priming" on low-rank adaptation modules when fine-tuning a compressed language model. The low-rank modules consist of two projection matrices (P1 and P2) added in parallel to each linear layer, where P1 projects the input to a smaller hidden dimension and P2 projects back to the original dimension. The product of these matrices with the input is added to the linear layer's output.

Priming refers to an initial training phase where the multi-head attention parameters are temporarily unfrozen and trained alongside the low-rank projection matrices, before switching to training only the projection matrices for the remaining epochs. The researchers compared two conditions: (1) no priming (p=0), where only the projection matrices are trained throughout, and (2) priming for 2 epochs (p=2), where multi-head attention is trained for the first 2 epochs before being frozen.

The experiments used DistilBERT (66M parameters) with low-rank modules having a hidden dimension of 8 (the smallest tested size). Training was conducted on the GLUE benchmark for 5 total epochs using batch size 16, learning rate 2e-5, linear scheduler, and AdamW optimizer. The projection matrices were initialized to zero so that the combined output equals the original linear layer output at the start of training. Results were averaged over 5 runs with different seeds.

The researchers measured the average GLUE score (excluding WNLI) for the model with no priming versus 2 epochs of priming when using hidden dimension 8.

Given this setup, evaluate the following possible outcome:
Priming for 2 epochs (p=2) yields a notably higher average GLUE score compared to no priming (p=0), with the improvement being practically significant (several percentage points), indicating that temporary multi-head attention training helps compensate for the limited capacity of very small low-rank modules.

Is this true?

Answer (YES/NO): YES